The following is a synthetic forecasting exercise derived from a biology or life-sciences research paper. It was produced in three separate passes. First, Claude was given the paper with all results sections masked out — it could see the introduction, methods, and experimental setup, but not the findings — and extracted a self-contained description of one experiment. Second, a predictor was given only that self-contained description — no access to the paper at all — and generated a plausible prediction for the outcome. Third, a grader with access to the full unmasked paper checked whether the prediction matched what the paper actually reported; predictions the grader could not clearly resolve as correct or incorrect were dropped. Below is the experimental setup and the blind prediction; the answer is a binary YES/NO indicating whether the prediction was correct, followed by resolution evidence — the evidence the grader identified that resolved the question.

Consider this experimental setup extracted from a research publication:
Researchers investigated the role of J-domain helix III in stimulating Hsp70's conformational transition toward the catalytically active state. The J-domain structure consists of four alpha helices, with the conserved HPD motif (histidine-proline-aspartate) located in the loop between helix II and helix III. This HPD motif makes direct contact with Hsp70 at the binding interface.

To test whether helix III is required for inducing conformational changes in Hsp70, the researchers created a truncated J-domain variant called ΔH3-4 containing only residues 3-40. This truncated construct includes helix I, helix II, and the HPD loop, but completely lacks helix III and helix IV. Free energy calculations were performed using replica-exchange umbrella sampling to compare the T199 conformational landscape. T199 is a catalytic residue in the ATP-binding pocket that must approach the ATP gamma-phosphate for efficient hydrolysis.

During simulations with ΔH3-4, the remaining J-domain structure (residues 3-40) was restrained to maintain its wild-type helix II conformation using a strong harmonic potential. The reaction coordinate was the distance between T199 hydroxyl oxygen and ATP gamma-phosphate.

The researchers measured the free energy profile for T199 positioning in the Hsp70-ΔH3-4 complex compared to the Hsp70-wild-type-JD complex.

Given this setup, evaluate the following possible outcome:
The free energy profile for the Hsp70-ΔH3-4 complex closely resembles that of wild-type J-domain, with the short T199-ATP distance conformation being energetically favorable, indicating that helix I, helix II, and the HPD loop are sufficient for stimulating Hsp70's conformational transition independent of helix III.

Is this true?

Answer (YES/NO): NO